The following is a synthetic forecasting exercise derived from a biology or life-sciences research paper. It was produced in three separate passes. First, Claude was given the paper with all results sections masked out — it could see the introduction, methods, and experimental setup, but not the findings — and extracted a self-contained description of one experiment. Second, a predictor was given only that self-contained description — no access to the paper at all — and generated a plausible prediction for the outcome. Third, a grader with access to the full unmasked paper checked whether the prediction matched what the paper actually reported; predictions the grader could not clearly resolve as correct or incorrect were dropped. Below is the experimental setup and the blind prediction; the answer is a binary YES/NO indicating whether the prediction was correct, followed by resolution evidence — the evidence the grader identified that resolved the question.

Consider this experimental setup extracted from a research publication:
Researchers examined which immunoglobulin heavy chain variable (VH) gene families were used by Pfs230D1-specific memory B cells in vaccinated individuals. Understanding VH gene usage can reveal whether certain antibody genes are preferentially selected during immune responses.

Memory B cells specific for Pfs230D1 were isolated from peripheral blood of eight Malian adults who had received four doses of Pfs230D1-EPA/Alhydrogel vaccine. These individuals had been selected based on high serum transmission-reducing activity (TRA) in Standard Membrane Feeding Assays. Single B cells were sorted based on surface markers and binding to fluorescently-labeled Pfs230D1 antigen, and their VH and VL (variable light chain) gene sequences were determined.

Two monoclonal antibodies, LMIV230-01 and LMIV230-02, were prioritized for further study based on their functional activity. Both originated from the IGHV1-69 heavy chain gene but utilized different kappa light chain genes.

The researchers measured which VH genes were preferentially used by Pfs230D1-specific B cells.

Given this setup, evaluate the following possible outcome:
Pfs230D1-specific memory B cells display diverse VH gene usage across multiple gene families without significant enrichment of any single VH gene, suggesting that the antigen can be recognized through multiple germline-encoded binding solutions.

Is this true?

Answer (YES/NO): NO